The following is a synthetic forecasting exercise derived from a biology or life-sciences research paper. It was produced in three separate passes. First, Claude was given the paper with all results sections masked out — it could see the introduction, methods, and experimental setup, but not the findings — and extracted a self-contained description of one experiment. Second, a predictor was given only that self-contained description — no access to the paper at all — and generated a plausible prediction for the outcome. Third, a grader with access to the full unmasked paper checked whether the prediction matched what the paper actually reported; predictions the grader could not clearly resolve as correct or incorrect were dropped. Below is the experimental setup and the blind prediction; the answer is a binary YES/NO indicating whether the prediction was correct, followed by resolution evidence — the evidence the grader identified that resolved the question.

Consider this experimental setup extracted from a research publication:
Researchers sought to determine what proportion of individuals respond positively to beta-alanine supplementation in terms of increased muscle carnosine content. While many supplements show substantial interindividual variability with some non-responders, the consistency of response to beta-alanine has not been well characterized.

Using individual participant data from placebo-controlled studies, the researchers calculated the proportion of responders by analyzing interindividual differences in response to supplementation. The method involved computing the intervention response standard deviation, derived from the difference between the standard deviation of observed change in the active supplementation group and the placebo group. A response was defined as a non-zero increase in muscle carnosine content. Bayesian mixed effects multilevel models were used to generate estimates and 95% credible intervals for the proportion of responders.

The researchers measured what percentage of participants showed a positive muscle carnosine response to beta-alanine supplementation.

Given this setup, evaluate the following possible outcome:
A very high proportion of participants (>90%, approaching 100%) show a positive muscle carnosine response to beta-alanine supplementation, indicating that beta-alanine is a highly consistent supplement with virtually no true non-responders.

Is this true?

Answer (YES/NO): YES